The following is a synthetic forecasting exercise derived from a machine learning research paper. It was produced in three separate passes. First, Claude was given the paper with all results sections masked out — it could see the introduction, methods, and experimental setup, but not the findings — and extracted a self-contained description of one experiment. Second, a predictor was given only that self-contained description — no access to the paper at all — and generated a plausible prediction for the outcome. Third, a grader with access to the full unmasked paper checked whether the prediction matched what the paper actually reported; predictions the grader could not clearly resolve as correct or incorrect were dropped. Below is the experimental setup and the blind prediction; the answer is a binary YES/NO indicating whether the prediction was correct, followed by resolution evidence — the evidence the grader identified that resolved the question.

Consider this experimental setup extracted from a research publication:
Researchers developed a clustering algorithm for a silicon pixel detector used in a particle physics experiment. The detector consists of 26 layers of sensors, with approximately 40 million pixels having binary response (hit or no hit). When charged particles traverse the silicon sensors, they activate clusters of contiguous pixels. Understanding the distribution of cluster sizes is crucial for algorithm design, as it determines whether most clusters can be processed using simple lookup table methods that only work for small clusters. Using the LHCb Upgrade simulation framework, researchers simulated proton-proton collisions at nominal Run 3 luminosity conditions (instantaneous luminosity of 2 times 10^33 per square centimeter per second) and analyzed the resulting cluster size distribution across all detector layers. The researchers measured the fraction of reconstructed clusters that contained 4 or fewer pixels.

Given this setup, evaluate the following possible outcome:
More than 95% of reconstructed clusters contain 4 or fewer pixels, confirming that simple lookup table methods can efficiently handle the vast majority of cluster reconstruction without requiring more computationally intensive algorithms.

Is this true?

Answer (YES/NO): YES